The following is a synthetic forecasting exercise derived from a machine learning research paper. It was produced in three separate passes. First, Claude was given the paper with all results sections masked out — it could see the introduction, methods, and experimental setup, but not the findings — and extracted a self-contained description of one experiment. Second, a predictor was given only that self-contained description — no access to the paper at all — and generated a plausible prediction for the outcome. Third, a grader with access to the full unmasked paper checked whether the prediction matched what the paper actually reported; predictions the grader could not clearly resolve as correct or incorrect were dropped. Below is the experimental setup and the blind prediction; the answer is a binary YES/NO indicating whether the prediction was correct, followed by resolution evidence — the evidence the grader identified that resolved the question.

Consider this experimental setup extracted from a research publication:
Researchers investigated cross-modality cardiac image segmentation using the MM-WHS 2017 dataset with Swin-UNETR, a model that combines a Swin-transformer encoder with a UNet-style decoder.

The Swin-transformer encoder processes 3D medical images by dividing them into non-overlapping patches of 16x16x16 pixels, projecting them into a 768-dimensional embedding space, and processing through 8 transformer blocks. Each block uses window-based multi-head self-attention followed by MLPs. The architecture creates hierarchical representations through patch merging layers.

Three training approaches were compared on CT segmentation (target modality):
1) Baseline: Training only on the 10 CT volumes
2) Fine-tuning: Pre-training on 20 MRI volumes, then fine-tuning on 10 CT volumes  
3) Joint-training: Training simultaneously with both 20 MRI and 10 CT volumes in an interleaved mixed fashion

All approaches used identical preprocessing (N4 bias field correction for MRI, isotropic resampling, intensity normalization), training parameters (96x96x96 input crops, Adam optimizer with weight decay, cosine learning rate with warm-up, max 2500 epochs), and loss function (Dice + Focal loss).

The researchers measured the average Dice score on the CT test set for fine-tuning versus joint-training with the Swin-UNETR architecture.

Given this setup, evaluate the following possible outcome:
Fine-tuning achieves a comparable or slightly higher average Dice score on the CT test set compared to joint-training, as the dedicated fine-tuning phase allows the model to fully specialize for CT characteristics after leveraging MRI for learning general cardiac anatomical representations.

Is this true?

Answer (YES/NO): NO